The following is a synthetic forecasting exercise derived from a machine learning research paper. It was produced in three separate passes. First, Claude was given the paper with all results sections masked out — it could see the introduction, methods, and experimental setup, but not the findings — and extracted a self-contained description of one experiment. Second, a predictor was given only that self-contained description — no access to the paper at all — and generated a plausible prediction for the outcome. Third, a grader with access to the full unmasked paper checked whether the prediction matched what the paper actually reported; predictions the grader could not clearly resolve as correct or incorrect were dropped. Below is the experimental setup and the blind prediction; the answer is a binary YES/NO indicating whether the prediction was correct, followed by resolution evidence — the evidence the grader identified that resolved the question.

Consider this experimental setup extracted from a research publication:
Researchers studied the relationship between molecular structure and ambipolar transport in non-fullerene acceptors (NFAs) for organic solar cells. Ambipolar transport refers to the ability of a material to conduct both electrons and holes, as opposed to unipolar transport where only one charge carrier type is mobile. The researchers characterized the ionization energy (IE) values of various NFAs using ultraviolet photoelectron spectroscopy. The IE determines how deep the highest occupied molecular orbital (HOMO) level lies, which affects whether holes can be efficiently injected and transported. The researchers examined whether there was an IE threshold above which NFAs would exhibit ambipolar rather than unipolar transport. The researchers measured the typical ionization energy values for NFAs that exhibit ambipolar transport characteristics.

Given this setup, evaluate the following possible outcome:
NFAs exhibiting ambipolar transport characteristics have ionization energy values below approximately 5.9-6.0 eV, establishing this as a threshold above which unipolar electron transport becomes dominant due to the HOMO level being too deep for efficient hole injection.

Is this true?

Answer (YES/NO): NO